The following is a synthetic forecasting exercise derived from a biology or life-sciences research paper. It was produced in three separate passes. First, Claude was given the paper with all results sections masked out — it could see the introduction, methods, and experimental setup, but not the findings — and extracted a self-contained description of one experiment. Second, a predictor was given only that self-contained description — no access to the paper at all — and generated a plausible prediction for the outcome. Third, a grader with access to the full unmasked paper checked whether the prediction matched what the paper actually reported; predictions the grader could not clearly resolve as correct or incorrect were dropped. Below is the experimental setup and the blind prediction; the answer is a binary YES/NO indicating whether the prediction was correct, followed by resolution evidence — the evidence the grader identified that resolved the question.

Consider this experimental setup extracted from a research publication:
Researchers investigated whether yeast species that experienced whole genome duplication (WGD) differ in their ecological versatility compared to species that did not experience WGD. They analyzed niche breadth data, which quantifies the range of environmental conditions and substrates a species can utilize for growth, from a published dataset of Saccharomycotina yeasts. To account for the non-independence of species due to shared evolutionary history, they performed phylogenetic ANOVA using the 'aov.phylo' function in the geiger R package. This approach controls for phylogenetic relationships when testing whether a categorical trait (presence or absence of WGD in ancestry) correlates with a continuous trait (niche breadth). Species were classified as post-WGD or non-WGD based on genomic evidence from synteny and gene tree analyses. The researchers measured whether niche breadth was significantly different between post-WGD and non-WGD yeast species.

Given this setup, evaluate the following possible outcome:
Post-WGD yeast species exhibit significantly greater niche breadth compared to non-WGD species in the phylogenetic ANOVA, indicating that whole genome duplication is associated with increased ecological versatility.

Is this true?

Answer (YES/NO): NO